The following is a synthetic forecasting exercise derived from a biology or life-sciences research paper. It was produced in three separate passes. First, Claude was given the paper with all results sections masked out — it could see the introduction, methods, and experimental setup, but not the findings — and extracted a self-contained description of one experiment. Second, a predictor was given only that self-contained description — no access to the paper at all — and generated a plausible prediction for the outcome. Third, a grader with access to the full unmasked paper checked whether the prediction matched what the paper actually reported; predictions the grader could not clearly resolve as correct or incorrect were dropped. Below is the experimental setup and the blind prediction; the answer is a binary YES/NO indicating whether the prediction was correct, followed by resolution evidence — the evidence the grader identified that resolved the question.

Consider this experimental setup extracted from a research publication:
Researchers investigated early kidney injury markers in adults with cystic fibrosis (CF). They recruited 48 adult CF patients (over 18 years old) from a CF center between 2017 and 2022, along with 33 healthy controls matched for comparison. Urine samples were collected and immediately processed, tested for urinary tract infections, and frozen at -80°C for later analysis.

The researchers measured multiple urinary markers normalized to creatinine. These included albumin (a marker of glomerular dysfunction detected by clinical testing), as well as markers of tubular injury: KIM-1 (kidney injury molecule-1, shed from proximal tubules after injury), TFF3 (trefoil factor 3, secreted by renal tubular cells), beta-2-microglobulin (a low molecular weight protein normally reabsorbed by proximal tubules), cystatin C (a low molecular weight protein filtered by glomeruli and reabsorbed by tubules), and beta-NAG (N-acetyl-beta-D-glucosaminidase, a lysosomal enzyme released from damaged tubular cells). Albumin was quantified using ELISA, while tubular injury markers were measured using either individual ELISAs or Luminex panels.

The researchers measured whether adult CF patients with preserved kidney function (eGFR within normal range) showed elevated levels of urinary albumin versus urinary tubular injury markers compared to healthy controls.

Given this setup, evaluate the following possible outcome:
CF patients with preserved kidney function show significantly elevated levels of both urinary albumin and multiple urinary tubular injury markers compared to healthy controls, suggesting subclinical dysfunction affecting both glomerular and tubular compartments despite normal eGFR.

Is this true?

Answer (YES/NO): NO